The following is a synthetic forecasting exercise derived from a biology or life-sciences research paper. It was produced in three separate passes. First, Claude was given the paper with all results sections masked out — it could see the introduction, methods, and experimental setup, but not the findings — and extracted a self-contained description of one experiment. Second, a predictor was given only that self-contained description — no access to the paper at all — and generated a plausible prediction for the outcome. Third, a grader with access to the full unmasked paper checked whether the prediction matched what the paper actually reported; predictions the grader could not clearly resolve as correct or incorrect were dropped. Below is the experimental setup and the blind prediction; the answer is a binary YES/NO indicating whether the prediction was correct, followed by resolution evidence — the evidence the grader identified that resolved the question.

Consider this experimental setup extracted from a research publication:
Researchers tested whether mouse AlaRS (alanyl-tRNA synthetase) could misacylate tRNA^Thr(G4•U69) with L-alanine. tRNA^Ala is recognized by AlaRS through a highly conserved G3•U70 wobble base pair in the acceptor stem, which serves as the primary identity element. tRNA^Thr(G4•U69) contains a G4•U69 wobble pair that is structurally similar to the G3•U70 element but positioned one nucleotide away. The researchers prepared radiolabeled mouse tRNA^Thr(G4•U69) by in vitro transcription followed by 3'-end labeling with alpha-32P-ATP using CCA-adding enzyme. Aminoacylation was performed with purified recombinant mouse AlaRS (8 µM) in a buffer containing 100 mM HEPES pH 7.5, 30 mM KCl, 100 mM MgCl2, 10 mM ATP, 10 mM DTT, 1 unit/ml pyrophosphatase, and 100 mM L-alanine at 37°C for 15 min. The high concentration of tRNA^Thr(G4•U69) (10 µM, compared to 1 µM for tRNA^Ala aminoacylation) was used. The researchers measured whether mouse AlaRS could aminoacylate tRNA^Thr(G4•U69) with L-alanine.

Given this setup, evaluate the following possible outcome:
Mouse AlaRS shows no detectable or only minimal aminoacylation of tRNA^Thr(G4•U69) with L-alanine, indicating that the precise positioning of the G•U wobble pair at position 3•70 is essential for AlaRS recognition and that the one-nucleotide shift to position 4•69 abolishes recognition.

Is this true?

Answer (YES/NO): NO